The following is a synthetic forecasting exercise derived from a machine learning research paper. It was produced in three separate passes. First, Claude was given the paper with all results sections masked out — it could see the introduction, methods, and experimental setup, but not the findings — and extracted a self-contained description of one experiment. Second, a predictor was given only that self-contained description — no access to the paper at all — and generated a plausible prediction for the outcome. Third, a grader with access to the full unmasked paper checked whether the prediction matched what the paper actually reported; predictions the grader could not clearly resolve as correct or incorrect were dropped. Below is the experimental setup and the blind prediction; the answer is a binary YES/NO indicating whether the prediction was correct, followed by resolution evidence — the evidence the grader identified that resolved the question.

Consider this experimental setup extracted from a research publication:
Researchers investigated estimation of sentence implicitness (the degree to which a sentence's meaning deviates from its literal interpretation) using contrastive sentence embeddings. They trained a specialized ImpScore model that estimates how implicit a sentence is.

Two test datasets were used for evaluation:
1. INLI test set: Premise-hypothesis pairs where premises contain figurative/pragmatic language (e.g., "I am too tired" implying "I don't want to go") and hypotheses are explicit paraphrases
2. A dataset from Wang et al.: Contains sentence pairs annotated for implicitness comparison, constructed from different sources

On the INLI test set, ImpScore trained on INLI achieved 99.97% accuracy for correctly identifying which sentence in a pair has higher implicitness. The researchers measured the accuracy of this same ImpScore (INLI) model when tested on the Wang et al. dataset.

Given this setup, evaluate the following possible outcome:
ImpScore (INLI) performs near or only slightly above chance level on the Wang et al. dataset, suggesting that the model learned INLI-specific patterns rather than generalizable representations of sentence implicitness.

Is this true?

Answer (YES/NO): NO